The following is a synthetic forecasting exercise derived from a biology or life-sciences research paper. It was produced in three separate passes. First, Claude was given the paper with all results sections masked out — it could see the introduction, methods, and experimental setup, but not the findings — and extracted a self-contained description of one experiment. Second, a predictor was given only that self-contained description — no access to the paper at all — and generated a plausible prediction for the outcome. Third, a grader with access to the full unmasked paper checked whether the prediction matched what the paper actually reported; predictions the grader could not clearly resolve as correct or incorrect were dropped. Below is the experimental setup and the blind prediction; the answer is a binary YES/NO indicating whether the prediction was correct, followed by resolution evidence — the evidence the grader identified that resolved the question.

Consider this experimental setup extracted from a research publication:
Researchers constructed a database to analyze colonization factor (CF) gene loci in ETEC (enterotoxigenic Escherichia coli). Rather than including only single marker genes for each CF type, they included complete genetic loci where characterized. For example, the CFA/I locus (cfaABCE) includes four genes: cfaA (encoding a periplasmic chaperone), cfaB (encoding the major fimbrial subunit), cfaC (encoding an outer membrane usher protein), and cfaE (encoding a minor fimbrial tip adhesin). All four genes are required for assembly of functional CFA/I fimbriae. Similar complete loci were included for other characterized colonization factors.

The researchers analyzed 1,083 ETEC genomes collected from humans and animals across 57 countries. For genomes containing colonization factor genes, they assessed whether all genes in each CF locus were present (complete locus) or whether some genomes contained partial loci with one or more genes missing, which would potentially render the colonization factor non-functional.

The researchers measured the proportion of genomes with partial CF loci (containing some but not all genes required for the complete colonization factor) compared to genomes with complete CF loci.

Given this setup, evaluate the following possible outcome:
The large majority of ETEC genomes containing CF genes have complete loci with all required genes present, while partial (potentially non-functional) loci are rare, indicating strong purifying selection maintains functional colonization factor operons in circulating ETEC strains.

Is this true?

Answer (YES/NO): NO